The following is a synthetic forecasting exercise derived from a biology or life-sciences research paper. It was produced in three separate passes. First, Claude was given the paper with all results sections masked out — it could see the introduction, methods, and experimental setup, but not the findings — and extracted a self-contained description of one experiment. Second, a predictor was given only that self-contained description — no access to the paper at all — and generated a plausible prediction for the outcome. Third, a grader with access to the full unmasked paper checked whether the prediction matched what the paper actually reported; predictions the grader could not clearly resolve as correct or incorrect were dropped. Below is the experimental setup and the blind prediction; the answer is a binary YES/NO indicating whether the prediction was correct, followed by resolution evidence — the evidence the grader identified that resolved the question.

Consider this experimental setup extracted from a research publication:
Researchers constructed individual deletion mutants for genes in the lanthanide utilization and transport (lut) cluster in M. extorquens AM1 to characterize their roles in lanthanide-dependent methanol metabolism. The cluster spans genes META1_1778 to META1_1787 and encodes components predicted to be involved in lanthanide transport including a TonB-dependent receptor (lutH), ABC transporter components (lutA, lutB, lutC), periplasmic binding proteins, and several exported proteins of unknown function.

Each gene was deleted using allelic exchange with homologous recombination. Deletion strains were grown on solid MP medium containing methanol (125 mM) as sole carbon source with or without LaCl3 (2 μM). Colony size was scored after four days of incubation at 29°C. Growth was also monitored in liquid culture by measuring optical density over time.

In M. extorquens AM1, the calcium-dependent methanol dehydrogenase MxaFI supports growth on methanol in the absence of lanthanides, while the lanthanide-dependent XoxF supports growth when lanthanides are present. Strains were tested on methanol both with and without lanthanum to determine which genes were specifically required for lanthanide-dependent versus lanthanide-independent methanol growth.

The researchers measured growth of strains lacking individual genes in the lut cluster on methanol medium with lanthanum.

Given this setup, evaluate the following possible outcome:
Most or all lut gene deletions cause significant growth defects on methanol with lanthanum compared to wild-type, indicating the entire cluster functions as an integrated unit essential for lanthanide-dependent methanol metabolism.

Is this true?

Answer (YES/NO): NO